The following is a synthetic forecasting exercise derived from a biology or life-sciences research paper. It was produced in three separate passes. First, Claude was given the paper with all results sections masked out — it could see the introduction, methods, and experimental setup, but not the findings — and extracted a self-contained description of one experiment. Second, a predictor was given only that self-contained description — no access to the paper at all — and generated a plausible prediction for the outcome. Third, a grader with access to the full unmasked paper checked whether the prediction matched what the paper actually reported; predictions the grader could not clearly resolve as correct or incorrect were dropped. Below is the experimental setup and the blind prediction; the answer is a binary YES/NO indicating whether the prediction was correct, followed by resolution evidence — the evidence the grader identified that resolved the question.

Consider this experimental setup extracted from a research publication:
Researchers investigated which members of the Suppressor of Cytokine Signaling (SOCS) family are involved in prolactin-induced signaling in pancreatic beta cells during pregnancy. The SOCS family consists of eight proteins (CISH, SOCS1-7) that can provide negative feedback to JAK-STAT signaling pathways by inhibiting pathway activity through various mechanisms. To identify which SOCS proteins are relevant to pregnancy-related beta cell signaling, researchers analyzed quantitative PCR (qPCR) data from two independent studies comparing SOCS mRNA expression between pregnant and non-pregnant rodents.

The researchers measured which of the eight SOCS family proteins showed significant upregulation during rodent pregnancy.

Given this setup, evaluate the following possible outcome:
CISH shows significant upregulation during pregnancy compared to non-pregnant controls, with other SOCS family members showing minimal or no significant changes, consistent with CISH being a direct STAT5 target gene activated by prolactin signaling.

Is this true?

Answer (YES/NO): NO